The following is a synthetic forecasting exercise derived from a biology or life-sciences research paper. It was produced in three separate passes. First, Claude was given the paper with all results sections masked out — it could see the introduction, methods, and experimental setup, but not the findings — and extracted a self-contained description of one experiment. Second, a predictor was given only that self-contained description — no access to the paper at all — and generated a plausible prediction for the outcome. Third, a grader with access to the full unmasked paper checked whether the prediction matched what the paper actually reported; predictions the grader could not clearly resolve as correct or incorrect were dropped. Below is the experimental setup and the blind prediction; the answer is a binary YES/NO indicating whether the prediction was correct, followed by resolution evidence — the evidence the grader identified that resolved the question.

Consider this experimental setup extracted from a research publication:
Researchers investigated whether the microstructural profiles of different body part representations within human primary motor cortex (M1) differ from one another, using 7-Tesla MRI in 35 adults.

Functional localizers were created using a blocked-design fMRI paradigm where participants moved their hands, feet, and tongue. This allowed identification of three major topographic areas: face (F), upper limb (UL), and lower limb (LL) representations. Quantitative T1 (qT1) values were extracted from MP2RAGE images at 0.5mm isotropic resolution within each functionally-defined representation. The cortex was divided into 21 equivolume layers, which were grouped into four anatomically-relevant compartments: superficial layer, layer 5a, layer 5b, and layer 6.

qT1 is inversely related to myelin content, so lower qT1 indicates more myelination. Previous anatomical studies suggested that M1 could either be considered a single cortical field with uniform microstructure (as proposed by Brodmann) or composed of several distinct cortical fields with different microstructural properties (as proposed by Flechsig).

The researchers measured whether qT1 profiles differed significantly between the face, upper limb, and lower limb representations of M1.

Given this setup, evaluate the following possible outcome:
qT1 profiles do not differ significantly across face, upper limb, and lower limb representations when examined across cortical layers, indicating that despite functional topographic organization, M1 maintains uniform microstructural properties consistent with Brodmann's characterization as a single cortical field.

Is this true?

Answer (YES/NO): NO